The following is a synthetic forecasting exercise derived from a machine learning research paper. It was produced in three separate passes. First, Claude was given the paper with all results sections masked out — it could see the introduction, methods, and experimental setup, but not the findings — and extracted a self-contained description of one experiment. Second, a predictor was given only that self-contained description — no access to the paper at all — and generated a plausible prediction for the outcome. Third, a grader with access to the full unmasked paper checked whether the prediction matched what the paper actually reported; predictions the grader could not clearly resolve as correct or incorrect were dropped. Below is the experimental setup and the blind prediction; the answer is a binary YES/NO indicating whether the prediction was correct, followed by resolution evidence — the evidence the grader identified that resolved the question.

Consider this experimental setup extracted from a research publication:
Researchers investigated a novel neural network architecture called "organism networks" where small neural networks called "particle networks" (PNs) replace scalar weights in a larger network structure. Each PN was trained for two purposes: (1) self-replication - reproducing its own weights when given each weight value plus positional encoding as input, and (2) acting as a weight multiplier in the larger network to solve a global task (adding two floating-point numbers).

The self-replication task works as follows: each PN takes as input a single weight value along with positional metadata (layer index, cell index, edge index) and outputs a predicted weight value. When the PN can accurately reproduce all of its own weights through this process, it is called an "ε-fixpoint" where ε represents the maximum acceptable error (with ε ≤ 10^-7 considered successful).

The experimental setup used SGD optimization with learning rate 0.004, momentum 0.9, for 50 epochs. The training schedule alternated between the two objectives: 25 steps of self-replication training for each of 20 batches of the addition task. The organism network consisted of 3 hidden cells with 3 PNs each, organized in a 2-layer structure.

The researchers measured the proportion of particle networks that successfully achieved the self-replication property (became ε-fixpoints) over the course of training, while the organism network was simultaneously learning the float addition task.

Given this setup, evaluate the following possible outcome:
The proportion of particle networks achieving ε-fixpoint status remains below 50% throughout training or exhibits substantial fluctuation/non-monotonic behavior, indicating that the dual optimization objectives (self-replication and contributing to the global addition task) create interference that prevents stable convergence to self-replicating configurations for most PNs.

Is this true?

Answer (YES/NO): NO